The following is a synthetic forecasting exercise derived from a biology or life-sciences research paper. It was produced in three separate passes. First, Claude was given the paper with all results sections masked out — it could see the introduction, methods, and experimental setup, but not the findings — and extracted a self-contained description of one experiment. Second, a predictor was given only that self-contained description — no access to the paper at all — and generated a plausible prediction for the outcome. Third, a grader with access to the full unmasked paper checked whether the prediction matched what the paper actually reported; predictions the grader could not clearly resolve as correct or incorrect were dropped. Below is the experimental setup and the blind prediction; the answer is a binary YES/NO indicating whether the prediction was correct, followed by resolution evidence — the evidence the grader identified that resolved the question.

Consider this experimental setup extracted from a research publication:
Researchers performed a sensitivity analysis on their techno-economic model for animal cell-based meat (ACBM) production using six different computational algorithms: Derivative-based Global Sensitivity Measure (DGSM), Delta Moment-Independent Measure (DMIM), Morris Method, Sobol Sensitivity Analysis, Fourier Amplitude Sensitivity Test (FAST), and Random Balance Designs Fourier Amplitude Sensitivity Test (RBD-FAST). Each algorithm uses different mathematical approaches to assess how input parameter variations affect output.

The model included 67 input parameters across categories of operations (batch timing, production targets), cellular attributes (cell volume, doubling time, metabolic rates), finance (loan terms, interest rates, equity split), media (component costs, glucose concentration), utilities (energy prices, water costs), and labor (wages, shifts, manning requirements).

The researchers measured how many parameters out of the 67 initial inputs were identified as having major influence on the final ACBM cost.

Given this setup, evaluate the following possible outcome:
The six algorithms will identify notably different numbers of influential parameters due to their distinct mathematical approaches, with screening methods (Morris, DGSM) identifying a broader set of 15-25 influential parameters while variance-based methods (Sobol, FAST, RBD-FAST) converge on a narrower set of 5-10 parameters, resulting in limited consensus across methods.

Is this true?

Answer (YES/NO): NO